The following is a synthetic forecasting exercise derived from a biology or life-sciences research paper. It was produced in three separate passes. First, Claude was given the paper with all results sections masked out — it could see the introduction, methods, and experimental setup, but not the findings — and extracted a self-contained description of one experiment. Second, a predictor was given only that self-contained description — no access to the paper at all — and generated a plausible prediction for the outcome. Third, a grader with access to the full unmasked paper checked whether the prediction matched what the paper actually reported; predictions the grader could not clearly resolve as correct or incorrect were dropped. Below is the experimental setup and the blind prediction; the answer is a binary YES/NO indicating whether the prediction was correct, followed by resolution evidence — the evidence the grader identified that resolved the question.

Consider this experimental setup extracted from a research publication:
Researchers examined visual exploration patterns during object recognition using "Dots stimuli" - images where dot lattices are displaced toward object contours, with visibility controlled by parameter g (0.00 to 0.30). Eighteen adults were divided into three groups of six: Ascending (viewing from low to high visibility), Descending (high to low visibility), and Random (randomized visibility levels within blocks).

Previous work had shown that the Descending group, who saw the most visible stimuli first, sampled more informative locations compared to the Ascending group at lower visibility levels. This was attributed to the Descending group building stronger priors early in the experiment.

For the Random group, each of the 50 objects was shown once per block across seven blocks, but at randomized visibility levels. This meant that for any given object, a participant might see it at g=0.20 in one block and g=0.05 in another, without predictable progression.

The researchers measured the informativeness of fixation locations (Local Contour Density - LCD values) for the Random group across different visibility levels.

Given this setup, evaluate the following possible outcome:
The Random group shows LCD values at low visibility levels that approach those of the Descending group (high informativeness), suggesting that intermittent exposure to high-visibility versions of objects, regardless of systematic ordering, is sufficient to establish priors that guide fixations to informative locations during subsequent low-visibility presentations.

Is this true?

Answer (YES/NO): NO